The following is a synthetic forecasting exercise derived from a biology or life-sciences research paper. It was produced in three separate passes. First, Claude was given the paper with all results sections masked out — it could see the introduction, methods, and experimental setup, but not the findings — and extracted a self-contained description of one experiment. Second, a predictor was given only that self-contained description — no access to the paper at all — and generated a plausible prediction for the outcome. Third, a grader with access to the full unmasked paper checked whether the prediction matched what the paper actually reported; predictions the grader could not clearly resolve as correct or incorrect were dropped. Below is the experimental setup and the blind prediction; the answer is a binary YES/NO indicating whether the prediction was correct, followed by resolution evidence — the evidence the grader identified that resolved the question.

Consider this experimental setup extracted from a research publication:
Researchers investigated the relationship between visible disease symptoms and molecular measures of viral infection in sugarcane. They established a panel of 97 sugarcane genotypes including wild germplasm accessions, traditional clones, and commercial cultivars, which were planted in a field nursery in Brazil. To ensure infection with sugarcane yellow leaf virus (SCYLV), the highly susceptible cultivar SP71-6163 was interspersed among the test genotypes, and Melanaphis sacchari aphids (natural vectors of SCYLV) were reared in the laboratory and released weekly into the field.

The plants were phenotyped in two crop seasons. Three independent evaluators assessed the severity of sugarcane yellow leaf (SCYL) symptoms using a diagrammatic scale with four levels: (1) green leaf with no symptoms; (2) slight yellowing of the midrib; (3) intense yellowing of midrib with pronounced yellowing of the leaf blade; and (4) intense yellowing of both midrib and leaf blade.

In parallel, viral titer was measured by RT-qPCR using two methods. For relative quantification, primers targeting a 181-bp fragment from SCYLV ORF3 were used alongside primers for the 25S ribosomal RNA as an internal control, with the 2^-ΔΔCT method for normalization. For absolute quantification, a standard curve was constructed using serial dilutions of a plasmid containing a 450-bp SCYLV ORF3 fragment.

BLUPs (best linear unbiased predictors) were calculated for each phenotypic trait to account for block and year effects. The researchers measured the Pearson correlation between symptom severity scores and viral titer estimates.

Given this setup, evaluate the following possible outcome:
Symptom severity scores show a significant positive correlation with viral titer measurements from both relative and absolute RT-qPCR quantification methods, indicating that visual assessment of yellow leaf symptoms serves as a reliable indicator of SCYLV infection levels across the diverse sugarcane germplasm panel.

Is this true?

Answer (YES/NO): NO